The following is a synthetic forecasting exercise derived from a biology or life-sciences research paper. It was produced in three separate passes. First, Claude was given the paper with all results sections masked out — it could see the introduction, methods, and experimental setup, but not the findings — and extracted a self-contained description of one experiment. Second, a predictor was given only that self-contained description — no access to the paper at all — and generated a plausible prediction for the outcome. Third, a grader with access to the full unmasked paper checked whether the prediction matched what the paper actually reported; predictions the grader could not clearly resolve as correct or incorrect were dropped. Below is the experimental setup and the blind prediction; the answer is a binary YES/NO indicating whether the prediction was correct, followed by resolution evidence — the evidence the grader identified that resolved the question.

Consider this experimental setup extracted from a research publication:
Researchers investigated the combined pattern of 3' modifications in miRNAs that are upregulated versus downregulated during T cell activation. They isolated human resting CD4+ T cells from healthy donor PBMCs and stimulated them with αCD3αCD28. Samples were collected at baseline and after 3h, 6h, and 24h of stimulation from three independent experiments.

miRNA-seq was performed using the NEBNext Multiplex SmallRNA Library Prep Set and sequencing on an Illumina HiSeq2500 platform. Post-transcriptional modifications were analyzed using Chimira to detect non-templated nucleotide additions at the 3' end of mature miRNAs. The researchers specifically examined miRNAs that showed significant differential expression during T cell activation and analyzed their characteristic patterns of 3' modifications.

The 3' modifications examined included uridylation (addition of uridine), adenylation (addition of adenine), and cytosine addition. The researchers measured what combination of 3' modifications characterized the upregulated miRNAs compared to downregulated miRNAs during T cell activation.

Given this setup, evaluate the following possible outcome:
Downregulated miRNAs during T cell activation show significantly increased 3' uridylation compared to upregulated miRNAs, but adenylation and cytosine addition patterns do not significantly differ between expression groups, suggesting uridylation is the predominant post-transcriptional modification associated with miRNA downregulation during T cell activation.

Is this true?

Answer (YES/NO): NO